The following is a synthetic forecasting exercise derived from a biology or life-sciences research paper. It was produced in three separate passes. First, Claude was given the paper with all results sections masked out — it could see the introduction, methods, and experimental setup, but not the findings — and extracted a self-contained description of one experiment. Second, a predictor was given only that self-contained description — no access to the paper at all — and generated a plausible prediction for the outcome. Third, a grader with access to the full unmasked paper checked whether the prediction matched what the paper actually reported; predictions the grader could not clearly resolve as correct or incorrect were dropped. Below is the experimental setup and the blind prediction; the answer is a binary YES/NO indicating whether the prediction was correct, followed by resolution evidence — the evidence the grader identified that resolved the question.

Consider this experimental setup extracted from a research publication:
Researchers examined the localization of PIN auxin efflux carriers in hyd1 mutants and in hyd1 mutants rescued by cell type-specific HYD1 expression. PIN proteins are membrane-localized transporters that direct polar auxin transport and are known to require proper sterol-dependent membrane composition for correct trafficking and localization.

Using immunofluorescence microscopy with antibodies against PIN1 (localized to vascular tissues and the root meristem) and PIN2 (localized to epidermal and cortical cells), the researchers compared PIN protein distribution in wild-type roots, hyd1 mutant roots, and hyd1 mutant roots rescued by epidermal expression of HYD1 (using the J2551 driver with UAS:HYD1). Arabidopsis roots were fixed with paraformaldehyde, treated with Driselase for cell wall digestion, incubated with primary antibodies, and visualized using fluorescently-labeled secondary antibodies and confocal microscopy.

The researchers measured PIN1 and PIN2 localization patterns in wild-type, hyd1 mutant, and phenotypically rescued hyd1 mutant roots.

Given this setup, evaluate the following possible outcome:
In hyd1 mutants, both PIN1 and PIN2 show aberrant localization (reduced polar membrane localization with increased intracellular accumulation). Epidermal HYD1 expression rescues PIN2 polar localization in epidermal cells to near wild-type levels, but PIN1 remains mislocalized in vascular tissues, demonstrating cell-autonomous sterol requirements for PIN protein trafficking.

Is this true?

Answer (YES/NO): NO